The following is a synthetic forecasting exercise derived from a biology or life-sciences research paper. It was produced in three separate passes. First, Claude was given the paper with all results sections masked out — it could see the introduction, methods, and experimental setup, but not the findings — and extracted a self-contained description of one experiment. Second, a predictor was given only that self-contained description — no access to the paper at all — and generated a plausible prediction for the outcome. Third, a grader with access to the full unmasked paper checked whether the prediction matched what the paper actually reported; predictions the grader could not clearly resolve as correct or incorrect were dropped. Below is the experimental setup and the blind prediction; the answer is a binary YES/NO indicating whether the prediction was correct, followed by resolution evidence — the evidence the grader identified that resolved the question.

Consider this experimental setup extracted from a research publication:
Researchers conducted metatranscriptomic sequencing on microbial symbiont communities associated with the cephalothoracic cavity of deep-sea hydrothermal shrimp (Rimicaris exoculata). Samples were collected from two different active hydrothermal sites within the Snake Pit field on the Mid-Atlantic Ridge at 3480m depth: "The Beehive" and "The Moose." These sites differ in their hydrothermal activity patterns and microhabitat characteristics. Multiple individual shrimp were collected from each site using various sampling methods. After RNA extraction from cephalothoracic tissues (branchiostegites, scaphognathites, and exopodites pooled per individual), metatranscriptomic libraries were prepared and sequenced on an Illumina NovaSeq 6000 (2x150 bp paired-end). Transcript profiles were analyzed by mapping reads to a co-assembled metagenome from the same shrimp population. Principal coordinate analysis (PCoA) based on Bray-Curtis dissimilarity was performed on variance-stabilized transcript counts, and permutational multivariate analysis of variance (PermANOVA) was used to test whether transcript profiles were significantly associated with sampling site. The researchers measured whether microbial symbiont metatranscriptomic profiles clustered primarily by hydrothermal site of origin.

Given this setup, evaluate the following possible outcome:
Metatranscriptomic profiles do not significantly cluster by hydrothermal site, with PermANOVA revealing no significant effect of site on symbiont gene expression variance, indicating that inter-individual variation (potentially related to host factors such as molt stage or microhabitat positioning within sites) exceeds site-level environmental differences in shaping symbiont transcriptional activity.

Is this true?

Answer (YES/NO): NO